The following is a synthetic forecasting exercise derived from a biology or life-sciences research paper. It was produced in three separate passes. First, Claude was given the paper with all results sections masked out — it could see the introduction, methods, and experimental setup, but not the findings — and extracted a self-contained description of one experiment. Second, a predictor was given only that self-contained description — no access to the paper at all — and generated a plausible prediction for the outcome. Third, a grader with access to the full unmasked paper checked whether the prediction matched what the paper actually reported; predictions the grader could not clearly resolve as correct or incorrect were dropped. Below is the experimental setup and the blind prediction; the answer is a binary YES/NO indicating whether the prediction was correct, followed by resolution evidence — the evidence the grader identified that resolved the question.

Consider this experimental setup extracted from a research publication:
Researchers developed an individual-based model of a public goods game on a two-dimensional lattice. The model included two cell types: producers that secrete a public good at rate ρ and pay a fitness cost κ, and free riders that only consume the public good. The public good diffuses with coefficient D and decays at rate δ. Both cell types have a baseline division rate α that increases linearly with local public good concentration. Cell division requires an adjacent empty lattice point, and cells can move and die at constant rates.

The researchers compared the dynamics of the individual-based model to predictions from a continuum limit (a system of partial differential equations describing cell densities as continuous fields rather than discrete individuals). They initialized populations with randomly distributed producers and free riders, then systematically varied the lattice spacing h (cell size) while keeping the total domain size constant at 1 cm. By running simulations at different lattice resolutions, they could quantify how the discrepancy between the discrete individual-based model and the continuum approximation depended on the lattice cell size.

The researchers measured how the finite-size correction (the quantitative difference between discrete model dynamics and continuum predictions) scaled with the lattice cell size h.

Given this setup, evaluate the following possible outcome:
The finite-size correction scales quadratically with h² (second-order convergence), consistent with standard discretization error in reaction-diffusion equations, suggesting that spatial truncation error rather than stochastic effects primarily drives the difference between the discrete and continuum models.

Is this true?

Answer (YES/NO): NO